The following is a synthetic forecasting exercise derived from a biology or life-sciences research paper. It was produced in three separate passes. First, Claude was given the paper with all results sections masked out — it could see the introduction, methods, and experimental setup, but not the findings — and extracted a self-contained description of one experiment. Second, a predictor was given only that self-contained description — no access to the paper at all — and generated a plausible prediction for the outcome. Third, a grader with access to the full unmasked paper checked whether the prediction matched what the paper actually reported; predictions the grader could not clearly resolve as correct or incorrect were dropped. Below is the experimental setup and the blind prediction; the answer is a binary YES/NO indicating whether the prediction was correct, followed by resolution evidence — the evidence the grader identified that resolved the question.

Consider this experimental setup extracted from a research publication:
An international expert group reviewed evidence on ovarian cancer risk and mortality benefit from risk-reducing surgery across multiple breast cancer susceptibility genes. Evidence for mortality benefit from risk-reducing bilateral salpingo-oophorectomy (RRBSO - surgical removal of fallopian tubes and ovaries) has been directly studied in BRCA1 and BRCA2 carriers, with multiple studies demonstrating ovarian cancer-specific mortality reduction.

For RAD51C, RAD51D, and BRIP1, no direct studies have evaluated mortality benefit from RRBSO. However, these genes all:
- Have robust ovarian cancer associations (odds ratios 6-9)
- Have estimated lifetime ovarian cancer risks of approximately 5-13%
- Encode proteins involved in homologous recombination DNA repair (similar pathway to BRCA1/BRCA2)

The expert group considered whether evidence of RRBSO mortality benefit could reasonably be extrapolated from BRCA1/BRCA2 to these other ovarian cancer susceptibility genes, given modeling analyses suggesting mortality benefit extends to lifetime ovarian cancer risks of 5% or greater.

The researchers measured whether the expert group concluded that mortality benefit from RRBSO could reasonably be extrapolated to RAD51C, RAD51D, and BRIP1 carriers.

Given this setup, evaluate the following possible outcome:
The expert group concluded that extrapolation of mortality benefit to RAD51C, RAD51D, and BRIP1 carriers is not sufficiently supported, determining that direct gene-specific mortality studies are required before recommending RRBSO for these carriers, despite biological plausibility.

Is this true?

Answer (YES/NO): NO